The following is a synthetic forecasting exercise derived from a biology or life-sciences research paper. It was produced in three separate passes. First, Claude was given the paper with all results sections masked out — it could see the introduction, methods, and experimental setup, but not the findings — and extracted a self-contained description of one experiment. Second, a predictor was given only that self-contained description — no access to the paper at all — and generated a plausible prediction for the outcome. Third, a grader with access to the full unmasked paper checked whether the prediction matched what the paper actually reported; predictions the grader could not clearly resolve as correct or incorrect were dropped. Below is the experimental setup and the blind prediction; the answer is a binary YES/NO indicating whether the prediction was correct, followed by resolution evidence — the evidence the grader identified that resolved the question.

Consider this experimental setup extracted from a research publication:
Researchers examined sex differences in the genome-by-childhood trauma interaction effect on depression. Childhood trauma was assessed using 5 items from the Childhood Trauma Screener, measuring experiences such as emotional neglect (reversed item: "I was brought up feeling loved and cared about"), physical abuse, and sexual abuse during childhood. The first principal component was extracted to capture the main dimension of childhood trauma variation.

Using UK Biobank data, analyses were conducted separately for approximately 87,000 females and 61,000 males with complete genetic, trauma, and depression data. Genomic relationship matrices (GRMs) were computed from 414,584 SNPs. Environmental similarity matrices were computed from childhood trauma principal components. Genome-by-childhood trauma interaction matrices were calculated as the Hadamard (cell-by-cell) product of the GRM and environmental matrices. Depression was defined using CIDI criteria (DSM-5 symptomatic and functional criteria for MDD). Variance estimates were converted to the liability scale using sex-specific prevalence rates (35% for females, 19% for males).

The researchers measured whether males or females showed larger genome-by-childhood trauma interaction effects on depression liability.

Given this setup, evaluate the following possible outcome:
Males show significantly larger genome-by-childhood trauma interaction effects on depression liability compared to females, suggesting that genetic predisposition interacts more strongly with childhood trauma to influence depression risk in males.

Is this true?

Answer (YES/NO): YES